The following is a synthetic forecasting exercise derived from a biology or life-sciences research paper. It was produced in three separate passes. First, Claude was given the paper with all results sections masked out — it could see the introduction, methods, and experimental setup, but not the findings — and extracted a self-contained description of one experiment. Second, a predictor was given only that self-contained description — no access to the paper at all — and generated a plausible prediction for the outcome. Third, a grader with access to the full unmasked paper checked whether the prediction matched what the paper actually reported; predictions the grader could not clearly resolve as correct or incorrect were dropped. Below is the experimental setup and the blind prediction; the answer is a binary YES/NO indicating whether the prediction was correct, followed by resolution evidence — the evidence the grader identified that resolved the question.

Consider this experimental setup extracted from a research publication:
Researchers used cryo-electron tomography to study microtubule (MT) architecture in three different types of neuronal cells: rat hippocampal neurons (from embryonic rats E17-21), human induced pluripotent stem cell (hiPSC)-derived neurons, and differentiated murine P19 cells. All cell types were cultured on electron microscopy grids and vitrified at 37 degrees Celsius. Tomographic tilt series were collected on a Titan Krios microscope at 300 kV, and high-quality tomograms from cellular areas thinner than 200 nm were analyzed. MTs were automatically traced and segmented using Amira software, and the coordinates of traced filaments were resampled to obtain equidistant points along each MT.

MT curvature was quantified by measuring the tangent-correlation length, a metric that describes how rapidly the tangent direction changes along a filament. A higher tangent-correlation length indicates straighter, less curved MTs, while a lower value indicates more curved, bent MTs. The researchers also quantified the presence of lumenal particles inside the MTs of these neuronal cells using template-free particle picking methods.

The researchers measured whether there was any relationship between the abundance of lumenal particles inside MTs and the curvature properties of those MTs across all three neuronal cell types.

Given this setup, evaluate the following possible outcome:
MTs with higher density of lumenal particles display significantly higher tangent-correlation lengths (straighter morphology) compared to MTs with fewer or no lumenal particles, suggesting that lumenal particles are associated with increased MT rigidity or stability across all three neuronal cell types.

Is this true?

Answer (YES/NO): NO